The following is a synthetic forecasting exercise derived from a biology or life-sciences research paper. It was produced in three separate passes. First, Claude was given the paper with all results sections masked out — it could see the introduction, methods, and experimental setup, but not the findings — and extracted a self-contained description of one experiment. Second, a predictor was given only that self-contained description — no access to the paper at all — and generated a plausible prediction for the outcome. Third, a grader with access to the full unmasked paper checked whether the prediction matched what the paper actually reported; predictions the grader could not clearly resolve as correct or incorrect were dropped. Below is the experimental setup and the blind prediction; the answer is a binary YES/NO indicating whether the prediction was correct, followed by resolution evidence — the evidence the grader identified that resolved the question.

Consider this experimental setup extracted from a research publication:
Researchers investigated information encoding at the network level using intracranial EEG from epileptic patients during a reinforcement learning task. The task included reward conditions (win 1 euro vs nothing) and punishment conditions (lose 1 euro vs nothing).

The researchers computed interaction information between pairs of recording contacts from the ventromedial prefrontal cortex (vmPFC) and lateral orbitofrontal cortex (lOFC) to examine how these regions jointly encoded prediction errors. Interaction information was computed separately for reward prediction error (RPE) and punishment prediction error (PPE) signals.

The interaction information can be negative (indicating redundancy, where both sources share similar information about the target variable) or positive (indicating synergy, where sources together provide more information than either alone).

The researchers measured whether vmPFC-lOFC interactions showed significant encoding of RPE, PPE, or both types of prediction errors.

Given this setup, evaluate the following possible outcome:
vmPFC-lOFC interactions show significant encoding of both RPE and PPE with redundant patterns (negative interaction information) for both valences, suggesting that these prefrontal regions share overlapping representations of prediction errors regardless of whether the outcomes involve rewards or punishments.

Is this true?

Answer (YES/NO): NO